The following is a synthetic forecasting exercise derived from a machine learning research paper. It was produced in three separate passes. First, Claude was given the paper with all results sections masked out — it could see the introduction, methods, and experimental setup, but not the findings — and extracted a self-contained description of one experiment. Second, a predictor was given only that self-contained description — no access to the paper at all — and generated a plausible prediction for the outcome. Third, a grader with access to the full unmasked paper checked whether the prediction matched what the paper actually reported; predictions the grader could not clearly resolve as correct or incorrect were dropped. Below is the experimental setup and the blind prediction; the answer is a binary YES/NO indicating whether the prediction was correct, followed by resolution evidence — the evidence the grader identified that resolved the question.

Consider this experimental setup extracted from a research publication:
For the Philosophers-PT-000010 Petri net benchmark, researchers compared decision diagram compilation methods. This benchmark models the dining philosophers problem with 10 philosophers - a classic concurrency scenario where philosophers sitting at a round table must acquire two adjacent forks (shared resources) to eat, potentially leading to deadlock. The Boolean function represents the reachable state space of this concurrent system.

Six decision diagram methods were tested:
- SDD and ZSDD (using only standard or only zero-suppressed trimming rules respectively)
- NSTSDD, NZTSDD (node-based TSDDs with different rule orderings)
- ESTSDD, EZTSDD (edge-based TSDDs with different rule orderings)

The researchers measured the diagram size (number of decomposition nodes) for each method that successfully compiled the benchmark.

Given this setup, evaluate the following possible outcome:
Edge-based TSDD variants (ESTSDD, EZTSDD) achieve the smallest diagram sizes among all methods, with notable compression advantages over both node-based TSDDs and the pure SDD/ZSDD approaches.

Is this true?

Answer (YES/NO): NO